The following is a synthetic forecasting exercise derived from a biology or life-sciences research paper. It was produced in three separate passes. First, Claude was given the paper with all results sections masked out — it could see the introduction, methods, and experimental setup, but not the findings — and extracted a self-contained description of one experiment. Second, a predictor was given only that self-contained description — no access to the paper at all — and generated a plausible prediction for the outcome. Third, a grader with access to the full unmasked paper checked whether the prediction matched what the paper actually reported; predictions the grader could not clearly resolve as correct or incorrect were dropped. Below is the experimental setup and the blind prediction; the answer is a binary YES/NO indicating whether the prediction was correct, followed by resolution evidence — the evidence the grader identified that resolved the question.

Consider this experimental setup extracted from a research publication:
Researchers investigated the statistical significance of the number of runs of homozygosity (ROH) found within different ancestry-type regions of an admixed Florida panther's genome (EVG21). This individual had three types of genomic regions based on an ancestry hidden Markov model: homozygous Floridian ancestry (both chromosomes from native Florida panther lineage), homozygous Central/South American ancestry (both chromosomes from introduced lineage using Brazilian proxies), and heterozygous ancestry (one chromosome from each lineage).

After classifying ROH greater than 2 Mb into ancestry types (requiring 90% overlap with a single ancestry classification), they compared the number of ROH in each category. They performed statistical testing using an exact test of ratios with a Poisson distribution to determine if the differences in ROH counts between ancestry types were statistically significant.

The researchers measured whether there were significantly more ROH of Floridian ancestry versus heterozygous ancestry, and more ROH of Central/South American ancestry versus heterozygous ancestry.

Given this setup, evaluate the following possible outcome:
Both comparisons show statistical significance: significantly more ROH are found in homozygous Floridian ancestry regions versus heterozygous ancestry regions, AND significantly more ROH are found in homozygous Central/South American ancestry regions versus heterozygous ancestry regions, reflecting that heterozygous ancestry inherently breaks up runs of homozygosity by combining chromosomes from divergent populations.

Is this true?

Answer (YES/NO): YES